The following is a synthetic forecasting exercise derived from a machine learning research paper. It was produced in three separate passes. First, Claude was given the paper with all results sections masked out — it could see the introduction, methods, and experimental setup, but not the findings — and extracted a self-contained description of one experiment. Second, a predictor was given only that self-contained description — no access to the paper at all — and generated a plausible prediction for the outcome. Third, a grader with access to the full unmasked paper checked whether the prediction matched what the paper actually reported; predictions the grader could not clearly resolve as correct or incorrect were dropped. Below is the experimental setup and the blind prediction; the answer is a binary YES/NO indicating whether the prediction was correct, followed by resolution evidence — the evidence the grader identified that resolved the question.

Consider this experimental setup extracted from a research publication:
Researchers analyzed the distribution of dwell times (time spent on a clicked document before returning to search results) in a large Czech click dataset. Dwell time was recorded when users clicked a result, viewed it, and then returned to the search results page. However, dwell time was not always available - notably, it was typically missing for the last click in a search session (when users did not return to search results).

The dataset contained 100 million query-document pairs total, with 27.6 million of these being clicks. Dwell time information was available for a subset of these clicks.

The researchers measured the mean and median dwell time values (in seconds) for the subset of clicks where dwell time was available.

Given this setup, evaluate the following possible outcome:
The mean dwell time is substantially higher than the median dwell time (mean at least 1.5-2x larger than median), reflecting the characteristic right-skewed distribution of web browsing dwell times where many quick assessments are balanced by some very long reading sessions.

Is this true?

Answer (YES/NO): YES